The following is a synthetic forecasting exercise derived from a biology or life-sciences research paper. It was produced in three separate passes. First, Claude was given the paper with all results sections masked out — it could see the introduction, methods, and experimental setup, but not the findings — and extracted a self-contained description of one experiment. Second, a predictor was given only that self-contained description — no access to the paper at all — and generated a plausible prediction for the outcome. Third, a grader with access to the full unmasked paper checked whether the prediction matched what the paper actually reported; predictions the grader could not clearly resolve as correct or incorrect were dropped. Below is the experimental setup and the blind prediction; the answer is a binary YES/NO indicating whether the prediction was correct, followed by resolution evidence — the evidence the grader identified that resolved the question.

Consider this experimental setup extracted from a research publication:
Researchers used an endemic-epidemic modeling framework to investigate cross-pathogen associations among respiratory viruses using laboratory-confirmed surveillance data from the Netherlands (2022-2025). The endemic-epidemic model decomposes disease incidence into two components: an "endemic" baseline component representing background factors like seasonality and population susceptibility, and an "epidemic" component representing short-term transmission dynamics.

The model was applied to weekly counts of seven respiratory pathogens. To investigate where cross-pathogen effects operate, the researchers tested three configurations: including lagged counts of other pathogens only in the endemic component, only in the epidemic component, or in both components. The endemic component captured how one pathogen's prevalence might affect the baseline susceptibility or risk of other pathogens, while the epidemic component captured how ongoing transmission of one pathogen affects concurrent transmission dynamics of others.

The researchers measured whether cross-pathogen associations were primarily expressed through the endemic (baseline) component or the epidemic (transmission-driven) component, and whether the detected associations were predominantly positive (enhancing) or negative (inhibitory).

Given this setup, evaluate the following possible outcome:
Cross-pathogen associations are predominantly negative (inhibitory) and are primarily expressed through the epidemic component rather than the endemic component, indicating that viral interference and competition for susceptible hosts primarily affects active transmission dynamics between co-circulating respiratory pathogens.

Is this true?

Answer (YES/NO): NO